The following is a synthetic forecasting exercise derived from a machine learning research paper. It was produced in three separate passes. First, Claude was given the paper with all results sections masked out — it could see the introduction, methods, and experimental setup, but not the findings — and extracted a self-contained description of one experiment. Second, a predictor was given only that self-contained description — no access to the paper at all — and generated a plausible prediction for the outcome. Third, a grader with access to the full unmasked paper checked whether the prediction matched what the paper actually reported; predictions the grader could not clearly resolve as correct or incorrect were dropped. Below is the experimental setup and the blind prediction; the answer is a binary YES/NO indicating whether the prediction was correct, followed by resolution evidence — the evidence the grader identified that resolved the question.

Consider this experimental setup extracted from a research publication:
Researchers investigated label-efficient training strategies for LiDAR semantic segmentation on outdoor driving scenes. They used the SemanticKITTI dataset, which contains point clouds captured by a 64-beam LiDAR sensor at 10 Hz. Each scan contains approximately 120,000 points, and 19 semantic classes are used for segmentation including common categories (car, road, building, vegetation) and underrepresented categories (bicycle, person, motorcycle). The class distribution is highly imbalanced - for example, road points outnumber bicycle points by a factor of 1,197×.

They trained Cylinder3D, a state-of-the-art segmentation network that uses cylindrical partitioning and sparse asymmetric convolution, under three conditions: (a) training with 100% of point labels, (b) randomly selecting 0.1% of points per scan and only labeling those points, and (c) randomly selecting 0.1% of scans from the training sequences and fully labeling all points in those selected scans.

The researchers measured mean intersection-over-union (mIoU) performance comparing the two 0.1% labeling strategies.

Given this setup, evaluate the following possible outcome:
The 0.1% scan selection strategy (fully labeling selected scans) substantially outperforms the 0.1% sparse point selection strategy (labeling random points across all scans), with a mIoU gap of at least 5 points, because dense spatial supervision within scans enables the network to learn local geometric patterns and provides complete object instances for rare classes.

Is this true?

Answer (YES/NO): NO